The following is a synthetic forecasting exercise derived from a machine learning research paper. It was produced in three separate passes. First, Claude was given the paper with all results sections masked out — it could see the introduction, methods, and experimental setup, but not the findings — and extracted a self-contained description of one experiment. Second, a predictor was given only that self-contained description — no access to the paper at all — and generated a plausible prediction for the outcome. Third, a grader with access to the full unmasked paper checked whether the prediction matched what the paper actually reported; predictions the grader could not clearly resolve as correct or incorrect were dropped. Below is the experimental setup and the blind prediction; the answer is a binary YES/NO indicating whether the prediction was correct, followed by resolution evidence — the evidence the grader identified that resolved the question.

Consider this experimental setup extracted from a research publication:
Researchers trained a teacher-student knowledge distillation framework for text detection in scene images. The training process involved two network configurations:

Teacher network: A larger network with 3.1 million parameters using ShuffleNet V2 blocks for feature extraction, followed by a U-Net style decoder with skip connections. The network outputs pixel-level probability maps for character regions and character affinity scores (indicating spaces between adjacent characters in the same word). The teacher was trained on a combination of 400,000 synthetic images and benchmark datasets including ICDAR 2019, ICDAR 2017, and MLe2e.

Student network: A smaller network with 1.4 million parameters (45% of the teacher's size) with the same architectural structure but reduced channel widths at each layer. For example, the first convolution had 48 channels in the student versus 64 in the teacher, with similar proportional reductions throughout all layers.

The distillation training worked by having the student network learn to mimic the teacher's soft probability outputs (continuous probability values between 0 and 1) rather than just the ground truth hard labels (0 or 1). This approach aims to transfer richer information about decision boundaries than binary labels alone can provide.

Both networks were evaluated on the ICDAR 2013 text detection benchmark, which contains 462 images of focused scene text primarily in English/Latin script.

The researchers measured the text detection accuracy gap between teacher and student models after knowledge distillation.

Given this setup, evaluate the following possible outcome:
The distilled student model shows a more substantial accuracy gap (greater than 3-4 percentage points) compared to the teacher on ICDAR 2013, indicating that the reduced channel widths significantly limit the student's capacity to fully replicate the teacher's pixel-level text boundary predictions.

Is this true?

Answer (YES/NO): NO